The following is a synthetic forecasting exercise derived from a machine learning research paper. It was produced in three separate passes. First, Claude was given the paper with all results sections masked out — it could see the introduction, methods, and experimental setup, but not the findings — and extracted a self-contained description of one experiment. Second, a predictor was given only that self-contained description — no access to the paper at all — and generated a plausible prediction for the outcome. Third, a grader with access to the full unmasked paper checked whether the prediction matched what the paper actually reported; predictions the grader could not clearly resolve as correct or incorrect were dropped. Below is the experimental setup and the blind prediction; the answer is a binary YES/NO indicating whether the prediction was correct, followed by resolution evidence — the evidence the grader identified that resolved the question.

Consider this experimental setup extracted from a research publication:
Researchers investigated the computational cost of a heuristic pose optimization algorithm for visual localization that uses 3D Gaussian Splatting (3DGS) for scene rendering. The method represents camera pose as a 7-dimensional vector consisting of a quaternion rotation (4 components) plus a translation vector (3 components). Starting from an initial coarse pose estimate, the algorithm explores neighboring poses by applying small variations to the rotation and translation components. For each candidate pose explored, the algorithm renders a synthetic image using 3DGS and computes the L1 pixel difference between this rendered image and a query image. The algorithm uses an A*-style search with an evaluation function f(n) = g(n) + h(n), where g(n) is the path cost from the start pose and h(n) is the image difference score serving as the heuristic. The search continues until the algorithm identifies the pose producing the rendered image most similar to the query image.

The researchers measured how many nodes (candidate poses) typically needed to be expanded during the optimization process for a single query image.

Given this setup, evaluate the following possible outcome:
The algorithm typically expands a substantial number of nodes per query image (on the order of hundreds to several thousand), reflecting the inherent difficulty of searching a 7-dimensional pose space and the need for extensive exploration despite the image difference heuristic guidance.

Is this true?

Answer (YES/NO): YES